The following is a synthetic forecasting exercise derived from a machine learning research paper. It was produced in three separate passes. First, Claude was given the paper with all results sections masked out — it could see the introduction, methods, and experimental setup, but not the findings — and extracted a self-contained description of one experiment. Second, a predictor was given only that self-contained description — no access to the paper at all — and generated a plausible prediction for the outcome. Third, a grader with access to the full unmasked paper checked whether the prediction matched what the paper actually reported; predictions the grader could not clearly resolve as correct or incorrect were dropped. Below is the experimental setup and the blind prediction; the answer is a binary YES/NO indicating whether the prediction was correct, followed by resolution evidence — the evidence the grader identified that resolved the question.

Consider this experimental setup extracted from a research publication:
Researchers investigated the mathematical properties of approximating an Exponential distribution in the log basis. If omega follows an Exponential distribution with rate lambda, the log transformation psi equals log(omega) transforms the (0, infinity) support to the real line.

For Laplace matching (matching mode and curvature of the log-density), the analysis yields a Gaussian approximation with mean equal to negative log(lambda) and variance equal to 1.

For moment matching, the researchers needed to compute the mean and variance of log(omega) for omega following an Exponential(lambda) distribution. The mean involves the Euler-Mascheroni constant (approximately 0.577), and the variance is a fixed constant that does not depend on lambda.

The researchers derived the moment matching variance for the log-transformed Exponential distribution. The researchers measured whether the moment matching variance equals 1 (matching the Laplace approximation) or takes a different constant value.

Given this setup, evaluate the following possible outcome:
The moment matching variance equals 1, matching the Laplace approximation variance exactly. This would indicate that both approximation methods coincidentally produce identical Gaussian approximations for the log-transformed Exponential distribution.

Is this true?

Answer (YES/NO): NO